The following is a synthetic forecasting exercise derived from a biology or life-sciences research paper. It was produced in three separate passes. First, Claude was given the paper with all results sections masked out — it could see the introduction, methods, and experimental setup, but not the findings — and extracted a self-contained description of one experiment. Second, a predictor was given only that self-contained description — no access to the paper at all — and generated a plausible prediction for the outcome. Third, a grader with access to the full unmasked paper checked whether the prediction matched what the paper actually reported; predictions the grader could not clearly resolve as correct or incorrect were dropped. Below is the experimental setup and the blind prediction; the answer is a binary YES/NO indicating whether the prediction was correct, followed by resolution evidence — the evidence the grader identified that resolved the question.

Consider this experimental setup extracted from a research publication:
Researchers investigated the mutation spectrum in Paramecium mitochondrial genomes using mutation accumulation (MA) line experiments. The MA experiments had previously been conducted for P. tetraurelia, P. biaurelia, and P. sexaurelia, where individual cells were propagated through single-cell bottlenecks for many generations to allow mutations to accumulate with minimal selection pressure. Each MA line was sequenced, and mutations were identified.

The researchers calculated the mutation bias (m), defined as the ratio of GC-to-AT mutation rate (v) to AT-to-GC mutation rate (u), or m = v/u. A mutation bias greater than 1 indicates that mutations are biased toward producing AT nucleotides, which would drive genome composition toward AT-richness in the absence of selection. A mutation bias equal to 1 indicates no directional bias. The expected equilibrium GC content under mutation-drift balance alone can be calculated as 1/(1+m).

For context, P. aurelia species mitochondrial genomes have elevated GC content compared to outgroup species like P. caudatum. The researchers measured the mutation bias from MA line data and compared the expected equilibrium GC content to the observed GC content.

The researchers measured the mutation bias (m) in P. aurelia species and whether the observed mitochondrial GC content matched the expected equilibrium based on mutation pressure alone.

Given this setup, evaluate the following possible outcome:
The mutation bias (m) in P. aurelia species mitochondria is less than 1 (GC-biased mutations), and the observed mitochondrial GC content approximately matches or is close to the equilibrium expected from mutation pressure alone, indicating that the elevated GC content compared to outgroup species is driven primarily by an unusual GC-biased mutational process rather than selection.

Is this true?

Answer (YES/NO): NO